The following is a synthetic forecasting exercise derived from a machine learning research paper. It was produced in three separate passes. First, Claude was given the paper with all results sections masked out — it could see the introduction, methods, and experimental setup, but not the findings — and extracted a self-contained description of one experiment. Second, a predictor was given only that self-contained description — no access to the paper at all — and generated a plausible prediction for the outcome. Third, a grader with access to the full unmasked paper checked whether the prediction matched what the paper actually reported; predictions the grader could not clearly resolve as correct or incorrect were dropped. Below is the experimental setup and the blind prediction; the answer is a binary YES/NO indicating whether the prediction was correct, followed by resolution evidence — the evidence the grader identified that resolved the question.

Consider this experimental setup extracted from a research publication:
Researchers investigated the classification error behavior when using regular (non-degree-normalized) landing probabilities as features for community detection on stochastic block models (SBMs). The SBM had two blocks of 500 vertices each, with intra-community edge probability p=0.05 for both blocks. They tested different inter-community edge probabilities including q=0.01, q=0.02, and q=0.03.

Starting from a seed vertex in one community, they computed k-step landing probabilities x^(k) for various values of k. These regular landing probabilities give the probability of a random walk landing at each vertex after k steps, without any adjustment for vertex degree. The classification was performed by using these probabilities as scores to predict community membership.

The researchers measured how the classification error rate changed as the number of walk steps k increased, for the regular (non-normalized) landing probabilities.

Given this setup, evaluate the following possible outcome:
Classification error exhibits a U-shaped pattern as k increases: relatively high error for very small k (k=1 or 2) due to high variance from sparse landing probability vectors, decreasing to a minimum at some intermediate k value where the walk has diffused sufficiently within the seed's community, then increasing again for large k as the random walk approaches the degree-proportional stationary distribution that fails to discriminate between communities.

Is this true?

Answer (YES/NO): YES